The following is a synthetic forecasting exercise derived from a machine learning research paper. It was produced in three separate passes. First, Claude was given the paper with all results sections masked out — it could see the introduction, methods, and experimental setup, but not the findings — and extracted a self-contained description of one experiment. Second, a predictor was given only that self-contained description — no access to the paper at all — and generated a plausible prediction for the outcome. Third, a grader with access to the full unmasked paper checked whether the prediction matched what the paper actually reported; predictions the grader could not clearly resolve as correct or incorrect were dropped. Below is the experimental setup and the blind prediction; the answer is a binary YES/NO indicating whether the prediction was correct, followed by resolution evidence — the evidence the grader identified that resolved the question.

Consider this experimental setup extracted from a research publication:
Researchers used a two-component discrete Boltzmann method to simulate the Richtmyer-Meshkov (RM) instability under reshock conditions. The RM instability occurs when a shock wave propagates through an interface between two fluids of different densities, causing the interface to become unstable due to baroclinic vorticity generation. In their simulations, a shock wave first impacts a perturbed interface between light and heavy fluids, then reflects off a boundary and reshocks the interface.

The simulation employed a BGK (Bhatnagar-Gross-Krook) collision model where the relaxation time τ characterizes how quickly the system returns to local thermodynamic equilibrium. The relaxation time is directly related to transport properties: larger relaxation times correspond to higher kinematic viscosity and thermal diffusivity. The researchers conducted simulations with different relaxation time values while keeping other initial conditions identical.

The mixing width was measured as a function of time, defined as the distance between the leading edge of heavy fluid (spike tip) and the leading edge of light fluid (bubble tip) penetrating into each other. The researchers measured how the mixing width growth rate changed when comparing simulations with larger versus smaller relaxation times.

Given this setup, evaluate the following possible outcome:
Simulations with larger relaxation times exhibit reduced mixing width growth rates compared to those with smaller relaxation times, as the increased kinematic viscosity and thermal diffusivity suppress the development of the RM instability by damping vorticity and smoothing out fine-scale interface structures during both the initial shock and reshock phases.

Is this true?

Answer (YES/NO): YES